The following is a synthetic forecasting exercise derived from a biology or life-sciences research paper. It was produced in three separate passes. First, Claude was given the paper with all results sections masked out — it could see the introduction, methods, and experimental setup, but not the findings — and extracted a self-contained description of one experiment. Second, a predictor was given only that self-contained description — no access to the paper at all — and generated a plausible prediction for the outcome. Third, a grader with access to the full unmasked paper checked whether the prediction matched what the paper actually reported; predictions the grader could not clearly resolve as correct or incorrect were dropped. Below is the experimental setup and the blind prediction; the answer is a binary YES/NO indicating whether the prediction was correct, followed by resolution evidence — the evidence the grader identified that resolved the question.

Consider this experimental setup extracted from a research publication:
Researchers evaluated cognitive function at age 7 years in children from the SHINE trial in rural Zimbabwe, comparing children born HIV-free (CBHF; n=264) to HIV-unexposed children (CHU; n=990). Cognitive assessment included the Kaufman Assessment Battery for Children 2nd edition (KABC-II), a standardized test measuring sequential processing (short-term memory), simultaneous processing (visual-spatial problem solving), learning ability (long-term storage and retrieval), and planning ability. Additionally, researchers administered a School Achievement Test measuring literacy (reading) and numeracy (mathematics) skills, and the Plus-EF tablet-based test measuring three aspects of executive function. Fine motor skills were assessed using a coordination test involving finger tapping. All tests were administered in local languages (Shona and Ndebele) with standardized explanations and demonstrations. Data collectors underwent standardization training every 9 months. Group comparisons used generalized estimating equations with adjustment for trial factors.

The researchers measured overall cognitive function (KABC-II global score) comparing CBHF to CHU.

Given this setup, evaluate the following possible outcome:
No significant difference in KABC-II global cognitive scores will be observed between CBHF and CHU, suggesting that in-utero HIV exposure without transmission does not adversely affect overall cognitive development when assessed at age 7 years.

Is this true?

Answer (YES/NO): NO